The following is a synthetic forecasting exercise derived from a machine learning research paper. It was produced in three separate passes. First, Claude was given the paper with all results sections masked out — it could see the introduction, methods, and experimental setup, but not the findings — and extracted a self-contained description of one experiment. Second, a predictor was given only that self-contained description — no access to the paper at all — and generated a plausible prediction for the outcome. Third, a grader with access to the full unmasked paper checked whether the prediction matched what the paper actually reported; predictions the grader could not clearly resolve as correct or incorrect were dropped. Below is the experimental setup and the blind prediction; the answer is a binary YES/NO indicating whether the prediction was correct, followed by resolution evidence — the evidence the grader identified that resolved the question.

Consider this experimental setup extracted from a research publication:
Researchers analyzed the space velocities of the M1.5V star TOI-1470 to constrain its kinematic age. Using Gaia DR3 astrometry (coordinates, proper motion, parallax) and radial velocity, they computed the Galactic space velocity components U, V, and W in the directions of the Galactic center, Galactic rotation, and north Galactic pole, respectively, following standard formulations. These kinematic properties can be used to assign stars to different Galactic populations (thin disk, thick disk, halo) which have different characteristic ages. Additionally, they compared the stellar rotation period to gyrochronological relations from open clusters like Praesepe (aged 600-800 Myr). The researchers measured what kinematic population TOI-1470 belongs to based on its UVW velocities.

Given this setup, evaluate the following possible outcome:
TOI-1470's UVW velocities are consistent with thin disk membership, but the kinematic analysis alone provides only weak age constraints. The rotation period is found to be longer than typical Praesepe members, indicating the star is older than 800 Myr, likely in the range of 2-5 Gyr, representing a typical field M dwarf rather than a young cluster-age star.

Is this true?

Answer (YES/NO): NO